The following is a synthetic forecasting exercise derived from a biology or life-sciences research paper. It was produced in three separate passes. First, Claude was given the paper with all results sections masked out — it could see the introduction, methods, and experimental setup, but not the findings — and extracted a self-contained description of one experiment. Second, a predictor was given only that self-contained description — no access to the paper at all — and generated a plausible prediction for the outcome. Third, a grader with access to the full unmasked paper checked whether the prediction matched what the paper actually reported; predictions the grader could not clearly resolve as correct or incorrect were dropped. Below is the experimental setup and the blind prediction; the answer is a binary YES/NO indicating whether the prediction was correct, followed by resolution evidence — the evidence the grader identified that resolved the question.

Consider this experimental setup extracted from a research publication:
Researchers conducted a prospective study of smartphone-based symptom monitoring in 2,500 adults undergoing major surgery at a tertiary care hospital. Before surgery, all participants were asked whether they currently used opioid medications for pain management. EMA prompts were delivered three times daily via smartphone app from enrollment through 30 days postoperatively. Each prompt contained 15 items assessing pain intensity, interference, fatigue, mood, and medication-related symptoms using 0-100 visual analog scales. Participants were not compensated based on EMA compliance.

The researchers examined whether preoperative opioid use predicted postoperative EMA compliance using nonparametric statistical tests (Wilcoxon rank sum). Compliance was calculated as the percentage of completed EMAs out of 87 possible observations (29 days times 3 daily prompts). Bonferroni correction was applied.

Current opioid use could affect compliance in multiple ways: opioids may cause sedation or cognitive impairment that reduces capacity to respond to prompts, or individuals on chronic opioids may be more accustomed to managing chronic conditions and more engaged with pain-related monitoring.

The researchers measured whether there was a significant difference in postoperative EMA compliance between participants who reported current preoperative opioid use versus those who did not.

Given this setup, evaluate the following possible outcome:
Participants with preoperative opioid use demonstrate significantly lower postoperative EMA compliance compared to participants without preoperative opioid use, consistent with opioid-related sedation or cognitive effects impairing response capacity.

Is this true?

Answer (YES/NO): YES